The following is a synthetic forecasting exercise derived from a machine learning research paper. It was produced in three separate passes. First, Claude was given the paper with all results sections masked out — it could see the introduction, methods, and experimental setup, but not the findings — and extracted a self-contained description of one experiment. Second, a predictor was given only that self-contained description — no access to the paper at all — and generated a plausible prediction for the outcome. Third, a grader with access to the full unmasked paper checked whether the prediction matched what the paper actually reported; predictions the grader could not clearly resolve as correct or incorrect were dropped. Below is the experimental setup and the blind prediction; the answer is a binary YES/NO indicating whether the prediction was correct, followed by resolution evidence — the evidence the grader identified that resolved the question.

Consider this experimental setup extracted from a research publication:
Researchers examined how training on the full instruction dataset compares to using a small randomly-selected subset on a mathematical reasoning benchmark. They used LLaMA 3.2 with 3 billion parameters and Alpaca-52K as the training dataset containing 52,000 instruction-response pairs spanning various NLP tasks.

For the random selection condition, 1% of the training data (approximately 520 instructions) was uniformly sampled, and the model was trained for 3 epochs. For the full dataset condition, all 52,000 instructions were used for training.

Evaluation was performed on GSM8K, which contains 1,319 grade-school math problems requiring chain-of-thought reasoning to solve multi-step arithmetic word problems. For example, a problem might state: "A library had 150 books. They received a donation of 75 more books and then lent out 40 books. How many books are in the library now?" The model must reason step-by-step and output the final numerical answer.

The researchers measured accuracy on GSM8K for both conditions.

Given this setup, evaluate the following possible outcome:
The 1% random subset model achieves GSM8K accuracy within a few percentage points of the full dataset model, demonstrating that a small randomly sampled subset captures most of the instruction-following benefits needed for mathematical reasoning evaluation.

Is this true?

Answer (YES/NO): NO